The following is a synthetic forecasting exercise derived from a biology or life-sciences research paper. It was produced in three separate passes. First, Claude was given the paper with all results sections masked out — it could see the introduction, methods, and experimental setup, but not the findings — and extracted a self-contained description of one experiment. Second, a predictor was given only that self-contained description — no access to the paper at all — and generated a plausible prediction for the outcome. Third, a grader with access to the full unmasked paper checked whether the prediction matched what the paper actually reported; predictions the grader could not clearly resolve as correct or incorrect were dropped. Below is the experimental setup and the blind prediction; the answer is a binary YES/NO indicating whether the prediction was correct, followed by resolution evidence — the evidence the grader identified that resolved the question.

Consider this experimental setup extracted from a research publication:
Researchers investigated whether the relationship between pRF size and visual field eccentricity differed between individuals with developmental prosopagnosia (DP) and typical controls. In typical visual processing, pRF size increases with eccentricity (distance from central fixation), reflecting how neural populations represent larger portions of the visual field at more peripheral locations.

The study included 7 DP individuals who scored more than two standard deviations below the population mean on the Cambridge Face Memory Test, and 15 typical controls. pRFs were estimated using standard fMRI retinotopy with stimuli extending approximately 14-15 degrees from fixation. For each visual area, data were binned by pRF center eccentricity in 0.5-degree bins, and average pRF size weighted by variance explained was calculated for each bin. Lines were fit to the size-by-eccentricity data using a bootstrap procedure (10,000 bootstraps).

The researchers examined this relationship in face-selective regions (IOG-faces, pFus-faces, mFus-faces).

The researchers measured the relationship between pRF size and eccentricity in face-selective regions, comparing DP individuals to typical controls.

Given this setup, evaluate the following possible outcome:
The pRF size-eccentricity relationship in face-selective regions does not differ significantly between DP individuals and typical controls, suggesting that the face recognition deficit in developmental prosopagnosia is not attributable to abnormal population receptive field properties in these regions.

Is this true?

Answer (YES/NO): NO